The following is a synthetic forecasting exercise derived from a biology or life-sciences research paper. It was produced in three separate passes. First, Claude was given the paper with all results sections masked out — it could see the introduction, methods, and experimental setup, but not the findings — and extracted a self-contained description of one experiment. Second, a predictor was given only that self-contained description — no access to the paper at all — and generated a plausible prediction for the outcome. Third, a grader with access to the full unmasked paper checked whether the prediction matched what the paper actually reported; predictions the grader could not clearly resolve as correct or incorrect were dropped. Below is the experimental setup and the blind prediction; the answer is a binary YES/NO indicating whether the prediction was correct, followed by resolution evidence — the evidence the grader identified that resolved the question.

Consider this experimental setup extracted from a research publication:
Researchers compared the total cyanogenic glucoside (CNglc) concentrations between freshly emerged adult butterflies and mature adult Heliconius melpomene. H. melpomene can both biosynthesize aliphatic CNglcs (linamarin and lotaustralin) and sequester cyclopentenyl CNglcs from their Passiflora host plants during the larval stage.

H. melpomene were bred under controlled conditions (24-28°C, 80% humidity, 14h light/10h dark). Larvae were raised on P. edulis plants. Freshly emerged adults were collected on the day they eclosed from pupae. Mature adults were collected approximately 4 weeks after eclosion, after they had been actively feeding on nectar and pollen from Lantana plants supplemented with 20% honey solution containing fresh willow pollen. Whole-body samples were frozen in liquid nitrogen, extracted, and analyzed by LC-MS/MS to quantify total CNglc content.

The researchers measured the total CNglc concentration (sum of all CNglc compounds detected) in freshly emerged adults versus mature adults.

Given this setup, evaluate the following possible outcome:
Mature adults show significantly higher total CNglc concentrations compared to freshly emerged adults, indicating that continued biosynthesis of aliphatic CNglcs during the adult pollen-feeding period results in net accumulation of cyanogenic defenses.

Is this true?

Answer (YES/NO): YES